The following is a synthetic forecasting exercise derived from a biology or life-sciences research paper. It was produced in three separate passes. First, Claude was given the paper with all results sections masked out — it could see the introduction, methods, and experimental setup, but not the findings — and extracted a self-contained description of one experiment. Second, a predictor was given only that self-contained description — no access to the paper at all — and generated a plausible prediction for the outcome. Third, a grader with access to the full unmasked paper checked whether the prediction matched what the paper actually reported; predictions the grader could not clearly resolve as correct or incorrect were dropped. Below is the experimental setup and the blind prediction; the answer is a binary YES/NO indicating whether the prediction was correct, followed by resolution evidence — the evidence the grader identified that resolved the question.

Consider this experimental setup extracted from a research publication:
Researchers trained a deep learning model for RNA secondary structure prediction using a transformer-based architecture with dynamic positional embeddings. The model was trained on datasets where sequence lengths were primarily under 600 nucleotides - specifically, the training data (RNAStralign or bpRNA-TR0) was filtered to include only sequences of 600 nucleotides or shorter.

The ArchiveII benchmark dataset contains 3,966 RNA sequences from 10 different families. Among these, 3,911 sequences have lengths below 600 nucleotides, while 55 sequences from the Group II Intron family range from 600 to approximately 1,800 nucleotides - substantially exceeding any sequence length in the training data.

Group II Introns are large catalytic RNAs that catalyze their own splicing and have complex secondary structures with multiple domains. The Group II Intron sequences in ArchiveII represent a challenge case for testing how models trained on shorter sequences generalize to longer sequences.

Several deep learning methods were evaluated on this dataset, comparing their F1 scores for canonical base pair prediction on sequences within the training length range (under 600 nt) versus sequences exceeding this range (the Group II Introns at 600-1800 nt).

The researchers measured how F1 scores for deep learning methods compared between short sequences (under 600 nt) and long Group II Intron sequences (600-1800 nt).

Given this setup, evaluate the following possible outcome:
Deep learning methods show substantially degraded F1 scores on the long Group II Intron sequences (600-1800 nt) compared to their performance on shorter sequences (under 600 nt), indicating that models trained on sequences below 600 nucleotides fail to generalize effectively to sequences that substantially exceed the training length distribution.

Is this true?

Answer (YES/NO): YES